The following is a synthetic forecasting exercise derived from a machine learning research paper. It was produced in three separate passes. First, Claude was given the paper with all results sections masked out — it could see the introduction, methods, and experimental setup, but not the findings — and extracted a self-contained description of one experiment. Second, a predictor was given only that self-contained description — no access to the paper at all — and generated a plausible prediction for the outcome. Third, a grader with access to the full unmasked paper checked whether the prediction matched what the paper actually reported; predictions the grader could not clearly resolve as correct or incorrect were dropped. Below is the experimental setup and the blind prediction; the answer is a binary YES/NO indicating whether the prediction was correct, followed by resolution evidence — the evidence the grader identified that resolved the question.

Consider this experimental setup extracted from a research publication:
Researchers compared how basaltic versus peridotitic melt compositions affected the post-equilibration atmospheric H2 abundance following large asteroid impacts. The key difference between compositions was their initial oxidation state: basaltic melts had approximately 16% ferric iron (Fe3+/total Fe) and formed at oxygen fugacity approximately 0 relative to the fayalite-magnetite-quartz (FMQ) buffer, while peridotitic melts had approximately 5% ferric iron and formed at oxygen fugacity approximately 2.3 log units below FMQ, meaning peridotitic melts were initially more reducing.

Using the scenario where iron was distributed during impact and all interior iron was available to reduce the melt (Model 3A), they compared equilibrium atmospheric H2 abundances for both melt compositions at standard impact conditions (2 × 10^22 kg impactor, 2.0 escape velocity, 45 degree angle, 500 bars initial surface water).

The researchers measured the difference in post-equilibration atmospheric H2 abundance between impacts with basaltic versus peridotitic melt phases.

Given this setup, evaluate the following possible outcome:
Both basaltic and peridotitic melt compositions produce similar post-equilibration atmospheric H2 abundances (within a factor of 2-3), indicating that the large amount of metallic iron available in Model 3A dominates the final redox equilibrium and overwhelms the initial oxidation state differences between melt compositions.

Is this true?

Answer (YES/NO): YES